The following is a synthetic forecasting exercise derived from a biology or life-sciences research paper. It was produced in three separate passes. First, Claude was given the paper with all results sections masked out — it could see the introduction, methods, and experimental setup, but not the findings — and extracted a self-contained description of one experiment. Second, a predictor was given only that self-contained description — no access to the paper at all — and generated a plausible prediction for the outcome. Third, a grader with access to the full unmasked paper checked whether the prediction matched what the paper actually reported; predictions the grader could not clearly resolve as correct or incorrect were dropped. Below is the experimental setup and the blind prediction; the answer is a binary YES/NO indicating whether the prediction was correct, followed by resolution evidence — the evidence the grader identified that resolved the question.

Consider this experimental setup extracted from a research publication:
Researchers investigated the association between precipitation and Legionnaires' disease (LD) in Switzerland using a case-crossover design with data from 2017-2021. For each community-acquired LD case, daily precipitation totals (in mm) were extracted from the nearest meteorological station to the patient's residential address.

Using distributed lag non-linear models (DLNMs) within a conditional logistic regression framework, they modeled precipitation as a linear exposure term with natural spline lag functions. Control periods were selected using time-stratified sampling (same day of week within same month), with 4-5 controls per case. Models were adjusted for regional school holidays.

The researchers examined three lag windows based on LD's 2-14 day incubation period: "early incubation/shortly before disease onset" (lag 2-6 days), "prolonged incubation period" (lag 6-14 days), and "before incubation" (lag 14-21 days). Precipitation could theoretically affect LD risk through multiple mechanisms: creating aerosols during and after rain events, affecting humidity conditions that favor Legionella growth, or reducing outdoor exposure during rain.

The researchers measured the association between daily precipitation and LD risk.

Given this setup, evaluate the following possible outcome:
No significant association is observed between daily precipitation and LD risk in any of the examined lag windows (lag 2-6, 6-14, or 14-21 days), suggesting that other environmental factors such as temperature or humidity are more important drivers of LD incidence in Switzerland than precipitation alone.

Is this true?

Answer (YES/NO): NO